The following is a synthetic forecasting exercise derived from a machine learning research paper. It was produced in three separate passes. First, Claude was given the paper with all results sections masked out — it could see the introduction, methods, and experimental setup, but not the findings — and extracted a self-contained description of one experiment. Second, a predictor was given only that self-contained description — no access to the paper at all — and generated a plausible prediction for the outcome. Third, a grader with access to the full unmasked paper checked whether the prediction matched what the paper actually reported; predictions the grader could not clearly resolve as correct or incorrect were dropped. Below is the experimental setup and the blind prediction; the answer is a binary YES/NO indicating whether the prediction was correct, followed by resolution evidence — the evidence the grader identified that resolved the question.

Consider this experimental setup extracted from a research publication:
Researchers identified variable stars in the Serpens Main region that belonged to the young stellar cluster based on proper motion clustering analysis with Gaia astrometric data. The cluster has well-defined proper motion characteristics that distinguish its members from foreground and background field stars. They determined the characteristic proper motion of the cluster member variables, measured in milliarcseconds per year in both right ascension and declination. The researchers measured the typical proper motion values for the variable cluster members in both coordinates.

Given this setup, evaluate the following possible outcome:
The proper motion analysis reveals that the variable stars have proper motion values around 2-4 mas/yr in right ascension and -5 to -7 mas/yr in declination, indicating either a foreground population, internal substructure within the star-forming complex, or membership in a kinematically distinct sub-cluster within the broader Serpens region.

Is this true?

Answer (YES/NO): NO